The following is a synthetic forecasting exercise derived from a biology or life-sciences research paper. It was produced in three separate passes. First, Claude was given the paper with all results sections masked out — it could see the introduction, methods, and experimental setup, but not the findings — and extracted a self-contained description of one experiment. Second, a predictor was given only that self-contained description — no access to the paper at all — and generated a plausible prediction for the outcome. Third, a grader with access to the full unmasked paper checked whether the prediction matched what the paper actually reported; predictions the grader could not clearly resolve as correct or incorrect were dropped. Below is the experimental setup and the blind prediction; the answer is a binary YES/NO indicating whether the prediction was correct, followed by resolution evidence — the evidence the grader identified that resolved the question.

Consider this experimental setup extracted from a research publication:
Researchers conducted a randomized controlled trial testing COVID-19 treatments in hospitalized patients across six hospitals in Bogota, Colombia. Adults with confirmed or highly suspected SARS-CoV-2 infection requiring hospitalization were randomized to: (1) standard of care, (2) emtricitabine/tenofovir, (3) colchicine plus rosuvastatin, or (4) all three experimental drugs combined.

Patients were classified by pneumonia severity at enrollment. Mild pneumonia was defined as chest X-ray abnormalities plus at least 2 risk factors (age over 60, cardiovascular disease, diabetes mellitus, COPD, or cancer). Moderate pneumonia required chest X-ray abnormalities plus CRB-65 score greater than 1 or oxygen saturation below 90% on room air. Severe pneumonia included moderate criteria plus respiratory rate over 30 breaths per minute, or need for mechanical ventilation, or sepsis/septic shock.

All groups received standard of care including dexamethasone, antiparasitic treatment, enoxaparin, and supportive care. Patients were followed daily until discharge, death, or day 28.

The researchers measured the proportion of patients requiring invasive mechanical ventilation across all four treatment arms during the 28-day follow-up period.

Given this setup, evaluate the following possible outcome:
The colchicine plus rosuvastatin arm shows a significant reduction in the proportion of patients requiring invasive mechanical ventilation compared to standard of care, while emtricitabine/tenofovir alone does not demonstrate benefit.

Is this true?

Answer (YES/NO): NO